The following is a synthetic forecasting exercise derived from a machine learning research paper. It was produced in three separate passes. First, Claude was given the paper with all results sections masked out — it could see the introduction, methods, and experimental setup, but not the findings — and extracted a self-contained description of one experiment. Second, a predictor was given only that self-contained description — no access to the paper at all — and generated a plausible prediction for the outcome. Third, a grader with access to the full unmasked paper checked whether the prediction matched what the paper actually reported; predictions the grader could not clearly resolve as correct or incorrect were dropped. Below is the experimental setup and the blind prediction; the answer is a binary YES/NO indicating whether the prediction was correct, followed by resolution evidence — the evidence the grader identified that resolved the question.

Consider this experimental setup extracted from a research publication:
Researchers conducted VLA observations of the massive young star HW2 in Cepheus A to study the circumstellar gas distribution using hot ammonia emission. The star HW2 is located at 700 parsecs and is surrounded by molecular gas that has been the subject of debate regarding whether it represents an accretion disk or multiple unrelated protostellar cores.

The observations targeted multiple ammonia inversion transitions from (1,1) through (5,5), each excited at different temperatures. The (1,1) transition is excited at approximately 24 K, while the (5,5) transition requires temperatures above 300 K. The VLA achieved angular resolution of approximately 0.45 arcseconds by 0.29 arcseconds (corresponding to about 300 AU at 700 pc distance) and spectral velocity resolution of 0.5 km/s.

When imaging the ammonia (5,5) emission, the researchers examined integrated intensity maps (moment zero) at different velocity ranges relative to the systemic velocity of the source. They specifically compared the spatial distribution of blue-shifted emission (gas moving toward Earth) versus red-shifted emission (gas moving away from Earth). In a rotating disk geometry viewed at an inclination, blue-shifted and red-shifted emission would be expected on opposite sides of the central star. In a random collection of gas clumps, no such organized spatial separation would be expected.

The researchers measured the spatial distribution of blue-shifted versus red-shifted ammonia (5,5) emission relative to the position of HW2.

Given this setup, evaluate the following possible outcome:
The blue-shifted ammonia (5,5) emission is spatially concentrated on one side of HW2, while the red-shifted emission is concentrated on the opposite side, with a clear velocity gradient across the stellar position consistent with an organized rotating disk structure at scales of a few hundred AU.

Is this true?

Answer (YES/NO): YES